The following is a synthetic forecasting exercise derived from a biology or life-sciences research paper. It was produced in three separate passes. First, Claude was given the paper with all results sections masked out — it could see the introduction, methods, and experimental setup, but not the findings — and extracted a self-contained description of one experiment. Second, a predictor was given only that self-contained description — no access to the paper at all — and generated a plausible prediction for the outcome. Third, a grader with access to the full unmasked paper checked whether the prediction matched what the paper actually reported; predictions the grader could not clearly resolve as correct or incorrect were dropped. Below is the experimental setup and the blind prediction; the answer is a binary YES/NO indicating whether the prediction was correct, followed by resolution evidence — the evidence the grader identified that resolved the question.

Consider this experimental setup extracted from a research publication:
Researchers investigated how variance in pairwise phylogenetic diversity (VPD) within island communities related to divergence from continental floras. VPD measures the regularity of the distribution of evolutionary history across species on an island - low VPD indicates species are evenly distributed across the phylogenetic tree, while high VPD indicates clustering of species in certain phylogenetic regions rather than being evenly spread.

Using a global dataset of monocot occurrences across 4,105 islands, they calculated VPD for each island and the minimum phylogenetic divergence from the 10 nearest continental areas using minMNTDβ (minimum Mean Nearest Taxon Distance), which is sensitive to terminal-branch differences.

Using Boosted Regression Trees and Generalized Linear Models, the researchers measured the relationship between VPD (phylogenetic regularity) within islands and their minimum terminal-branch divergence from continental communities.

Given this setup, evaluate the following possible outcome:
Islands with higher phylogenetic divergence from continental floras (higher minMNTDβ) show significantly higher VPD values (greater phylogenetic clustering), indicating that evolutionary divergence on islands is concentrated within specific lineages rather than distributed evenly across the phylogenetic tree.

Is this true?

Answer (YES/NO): NO